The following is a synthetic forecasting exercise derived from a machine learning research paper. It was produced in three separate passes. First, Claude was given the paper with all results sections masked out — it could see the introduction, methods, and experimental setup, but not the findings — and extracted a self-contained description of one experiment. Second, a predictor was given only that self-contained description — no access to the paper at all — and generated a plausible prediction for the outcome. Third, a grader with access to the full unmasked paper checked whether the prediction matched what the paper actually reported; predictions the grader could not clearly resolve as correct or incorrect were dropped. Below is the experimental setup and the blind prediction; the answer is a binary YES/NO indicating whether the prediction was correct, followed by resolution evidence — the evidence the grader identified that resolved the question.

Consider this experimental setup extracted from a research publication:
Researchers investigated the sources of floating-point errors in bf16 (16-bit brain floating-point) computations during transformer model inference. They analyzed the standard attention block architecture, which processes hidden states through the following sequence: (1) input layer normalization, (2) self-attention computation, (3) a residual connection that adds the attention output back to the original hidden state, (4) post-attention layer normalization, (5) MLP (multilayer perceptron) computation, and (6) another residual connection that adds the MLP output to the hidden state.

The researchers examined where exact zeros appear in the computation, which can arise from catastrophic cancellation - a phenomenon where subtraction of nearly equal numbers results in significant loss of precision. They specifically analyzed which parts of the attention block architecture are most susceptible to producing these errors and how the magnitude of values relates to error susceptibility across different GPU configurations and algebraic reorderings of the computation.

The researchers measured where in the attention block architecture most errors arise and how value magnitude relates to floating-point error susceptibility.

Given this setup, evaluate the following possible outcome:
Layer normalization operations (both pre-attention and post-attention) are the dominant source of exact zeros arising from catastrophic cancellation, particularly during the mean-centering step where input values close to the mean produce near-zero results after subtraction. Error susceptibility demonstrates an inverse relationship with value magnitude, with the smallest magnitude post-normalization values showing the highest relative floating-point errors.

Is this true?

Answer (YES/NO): NO